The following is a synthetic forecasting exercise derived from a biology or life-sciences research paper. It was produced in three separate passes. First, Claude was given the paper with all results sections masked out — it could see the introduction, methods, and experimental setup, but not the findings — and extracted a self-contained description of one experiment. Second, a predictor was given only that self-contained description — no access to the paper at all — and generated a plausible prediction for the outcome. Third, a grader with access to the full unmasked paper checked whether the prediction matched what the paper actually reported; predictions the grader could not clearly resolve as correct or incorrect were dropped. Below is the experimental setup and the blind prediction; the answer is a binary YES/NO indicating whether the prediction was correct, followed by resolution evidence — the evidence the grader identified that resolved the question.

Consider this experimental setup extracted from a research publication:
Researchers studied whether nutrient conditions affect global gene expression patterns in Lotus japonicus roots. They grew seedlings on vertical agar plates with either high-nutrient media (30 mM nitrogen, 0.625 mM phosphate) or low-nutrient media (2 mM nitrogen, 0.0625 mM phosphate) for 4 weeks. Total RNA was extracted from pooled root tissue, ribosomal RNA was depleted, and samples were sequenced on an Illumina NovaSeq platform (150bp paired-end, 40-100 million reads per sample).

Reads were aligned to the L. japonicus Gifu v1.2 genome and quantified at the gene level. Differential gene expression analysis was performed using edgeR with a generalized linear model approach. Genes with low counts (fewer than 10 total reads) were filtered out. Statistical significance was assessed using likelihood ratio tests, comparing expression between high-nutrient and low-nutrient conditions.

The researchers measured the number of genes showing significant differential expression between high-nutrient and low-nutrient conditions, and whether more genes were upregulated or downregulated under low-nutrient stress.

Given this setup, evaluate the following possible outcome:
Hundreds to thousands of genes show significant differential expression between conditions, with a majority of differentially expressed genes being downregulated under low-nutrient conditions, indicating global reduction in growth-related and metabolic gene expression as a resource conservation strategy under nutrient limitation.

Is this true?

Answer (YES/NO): YES